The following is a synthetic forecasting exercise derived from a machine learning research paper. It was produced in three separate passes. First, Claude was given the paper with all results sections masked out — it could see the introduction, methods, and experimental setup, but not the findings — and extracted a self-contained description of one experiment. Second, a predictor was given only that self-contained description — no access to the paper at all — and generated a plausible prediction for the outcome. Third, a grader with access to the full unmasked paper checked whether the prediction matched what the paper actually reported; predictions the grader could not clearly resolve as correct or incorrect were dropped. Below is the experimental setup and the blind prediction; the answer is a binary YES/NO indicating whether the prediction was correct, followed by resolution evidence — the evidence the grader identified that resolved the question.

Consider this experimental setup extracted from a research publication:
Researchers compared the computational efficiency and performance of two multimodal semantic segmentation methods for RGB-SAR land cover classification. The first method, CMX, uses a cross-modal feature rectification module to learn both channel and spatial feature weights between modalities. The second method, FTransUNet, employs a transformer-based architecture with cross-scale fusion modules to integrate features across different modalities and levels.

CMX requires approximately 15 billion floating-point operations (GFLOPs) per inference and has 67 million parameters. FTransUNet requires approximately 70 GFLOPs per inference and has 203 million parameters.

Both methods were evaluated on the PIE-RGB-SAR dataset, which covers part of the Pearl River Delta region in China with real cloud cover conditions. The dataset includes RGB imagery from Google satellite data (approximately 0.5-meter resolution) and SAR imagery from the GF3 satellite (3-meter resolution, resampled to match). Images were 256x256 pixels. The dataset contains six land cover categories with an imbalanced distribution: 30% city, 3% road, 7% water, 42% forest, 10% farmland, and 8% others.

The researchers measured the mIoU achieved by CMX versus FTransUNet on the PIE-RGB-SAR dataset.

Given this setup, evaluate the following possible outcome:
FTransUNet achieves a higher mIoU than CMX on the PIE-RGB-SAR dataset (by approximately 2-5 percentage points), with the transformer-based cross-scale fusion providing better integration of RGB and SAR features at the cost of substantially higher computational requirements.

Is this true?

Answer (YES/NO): NO